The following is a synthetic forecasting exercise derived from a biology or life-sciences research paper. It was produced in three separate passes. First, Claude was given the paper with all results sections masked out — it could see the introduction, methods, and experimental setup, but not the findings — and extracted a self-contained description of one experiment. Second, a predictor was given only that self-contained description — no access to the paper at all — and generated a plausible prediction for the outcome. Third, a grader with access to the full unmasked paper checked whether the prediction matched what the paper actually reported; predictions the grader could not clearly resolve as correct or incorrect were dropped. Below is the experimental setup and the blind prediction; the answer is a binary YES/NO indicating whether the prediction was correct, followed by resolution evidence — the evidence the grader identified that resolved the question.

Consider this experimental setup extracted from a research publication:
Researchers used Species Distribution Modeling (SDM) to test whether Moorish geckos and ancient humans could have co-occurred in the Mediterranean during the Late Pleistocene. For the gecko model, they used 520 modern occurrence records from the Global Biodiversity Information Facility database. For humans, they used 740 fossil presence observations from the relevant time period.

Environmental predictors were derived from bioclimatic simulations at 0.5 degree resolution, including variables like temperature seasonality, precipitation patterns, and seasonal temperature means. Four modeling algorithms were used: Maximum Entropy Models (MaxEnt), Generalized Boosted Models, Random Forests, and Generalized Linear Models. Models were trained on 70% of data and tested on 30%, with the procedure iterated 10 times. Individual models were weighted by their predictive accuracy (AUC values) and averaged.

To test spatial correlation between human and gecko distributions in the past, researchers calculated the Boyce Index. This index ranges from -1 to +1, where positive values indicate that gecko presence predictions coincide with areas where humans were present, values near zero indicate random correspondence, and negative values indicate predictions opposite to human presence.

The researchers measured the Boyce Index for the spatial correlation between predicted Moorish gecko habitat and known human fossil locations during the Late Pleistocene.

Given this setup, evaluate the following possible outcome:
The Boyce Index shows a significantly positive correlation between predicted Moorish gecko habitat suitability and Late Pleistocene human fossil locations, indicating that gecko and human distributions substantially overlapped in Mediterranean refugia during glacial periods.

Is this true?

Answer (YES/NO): YES